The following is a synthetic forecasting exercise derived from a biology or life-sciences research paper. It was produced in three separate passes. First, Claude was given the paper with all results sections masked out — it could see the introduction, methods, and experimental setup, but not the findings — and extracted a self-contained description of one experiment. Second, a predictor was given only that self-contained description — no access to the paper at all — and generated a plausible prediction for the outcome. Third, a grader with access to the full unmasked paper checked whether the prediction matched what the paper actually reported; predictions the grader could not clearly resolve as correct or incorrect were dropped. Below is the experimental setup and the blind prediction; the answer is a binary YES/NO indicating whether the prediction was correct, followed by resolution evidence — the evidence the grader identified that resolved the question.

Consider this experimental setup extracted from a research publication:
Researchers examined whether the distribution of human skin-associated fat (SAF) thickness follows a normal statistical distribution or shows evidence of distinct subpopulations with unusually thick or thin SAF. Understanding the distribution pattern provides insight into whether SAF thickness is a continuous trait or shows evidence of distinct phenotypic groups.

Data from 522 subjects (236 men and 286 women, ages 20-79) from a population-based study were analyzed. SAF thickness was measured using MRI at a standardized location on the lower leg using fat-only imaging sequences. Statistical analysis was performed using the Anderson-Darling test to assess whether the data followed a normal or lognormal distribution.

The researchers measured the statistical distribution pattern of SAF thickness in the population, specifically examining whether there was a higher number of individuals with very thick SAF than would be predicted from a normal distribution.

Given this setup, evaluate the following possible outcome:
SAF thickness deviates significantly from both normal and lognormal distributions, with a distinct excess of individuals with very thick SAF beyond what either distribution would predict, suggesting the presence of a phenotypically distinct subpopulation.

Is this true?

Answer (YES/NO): NO